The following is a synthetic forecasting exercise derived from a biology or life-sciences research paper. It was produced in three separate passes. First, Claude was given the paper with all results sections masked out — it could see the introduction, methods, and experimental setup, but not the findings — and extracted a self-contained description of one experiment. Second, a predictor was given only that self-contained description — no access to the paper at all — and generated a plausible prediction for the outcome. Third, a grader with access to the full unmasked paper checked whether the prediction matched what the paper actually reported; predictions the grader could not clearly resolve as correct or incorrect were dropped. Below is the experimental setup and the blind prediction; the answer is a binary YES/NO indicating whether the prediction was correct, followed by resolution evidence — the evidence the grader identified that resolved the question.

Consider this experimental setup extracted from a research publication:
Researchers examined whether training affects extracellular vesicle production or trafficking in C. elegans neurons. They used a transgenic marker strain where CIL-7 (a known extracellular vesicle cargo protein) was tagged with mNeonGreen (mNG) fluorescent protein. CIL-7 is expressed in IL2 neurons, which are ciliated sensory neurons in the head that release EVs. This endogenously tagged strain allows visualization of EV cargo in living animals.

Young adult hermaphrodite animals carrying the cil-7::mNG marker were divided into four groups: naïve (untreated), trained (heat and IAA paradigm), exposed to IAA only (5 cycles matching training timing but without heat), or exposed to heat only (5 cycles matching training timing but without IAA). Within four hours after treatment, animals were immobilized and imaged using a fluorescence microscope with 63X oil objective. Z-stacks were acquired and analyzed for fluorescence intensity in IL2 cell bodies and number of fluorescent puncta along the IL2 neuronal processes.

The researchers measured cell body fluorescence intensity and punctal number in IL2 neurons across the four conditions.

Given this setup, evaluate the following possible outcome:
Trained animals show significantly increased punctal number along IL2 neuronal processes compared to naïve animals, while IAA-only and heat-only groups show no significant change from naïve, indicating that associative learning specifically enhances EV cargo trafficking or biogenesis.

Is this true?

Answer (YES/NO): YES